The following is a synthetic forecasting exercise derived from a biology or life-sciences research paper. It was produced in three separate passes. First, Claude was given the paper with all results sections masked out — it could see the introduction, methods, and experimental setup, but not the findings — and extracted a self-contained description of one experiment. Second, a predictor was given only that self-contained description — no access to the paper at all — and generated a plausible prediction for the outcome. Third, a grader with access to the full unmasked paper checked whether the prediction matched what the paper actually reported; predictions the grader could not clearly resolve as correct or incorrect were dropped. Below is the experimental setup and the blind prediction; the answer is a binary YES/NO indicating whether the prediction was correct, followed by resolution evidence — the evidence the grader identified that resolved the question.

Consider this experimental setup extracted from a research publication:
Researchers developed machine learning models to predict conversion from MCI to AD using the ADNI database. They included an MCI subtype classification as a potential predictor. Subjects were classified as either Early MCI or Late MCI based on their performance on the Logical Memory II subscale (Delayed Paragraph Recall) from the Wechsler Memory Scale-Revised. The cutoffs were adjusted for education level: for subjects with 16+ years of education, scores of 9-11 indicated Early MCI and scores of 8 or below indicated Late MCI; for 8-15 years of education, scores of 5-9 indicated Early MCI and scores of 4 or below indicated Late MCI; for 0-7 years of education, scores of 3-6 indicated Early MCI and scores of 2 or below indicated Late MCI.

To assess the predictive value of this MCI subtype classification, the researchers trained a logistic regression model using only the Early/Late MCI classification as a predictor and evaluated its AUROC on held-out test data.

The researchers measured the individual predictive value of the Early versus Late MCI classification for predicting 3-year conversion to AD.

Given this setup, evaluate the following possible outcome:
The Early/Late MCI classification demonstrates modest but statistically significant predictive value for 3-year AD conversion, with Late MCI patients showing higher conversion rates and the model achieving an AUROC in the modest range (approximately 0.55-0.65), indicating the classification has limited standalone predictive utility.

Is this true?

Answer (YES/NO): NO